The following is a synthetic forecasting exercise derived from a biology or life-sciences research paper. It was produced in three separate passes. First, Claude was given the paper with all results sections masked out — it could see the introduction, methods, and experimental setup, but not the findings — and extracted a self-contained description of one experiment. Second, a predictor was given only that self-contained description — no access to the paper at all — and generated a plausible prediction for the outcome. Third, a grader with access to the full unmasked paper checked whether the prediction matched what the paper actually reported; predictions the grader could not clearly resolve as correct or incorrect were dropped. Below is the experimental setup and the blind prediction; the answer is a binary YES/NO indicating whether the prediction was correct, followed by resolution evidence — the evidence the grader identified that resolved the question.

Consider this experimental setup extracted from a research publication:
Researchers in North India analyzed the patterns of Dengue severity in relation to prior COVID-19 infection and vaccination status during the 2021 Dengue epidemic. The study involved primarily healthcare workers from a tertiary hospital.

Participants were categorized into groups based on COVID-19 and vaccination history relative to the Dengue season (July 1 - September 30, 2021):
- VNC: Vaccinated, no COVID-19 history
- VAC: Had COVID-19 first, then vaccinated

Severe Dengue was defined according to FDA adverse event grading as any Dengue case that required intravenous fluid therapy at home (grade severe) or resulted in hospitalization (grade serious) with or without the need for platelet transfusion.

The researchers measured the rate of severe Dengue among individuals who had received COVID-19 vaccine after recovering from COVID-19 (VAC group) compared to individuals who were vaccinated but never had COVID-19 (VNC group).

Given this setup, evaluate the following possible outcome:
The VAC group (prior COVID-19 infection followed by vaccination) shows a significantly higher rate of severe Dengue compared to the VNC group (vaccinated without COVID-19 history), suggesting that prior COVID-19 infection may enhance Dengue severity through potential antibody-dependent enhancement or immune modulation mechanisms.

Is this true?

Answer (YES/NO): NO